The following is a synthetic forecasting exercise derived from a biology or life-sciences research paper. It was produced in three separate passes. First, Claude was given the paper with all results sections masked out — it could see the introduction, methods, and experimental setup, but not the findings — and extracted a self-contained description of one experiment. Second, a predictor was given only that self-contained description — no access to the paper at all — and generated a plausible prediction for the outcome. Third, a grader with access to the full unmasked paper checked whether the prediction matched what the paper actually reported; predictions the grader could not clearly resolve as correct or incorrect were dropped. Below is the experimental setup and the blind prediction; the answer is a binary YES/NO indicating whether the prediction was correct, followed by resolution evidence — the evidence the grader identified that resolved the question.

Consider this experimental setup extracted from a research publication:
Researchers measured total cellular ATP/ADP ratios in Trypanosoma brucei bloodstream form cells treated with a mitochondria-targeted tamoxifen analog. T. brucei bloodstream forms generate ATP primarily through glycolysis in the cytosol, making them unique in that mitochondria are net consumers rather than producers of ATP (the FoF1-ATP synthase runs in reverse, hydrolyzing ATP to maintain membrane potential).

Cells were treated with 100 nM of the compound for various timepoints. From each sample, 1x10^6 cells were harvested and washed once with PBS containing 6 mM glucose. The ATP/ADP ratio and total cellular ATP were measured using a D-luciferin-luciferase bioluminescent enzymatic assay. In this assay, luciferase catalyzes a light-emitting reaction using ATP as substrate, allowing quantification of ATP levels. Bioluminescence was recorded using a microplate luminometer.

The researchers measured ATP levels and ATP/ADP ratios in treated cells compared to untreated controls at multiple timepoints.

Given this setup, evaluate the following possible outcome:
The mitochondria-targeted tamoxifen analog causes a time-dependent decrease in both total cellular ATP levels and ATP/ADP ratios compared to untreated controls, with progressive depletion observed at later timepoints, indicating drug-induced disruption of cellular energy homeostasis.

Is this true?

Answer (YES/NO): YES